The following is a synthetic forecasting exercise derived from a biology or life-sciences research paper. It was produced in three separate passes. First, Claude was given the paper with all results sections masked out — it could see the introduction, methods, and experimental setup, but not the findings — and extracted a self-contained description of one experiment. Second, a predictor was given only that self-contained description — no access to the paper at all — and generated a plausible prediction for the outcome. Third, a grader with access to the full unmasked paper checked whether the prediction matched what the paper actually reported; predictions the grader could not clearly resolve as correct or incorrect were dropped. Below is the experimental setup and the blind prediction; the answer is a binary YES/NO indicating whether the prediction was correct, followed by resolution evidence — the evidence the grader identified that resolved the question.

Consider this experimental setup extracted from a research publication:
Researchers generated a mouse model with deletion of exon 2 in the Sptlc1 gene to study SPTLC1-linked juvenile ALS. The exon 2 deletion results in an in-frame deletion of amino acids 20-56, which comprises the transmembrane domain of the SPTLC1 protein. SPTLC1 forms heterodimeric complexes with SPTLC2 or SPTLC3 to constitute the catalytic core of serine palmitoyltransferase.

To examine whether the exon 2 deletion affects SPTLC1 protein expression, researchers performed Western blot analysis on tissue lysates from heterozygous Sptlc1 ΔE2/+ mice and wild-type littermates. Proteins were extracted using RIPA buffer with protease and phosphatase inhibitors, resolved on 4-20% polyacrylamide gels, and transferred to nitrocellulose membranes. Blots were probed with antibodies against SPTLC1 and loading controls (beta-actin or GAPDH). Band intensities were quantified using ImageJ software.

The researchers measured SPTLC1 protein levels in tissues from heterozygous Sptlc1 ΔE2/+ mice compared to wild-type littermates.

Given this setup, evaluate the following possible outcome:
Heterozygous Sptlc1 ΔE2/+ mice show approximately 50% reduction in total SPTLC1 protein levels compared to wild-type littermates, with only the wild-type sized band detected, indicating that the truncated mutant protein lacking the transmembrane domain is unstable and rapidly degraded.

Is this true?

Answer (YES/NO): NO